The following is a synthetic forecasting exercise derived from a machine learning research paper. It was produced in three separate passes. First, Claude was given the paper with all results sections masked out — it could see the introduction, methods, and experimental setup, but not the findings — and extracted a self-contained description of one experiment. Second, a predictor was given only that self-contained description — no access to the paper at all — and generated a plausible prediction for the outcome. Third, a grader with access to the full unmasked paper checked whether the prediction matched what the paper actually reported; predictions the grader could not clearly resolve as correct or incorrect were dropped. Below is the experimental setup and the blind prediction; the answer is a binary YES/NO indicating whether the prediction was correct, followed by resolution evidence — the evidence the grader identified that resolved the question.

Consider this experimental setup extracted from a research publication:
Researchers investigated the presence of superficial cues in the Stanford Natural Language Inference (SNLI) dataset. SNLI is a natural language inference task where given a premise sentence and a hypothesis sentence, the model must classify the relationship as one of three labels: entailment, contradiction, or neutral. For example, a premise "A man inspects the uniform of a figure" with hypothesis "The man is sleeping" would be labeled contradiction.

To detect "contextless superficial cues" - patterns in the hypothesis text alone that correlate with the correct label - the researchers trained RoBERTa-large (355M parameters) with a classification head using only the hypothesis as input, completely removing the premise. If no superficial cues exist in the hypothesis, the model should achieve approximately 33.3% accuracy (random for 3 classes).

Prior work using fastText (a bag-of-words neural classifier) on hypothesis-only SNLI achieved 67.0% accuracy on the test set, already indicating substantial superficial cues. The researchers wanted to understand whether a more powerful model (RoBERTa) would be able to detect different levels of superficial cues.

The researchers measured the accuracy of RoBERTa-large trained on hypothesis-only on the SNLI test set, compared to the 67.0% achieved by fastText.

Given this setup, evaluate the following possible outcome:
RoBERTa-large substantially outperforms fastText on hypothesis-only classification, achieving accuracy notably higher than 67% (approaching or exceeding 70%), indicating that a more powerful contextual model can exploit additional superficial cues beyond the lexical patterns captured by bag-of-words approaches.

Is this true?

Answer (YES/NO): YES